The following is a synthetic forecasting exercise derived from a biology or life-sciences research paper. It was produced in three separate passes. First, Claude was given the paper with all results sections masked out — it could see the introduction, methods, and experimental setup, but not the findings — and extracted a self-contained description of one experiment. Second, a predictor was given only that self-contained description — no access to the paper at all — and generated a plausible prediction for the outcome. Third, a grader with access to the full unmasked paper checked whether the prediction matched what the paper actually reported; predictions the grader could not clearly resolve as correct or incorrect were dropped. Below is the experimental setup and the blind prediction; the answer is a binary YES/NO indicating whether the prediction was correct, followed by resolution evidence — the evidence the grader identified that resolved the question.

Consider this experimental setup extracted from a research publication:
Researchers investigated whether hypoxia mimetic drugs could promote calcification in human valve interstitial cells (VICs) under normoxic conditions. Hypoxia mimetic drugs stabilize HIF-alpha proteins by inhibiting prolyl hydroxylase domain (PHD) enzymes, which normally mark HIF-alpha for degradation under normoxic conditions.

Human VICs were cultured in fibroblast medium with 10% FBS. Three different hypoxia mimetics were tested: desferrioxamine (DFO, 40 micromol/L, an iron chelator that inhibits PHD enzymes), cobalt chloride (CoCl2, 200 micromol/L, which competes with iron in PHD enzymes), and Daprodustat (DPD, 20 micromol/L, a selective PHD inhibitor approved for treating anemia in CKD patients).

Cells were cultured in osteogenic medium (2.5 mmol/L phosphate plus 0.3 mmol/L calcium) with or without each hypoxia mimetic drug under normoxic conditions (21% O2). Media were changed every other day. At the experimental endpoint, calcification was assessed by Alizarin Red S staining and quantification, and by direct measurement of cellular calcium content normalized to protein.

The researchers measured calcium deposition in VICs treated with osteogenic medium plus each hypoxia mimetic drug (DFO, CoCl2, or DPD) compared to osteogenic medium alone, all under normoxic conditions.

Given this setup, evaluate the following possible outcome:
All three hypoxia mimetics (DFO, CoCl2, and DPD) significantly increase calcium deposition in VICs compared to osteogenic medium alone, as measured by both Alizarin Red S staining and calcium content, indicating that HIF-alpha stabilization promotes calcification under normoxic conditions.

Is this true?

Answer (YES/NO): YES